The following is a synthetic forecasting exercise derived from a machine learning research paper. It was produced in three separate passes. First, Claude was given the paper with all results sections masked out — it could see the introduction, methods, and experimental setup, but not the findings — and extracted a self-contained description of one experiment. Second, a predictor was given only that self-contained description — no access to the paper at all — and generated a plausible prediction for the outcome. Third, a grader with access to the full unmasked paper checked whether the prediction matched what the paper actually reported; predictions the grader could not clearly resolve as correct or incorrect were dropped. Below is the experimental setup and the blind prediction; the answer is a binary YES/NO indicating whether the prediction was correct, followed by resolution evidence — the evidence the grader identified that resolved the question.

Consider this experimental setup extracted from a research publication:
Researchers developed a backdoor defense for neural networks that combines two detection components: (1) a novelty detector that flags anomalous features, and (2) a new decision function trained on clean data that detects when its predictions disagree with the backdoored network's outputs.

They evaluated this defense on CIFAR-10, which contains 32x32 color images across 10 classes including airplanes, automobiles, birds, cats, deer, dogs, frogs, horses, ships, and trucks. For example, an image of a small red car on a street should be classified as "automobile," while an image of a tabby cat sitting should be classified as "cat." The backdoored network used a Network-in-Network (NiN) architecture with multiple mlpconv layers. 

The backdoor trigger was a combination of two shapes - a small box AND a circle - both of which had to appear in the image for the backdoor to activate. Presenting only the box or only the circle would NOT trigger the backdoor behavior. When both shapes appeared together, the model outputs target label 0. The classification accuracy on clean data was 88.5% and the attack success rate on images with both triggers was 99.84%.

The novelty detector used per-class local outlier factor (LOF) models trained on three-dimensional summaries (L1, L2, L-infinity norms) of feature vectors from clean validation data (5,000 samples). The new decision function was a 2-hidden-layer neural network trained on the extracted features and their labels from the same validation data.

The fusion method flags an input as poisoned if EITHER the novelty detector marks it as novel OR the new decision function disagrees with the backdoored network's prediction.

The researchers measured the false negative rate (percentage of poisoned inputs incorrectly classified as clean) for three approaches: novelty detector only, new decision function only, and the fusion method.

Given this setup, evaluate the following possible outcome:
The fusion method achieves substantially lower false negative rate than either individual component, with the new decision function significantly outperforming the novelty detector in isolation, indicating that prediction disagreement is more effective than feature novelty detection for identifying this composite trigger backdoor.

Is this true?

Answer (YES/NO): NO